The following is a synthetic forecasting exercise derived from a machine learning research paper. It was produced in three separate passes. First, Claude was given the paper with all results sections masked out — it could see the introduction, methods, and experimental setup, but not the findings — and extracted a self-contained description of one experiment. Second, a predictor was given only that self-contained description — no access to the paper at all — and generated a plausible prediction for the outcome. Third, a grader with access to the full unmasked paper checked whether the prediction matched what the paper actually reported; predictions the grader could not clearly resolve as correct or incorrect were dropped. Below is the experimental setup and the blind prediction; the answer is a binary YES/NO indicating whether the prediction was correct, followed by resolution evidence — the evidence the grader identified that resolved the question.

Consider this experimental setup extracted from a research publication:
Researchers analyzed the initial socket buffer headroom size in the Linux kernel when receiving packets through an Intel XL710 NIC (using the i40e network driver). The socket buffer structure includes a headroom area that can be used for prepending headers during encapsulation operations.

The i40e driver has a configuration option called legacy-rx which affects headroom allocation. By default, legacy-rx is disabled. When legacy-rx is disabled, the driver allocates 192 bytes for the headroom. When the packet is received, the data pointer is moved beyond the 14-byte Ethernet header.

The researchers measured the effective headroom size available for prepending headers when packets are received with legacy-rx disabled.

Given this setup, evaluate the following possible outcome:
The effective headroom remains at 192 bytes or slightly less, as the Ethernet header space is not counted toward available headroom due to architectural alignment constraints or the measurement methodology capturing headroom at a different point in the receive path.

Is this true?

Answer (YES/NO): NO